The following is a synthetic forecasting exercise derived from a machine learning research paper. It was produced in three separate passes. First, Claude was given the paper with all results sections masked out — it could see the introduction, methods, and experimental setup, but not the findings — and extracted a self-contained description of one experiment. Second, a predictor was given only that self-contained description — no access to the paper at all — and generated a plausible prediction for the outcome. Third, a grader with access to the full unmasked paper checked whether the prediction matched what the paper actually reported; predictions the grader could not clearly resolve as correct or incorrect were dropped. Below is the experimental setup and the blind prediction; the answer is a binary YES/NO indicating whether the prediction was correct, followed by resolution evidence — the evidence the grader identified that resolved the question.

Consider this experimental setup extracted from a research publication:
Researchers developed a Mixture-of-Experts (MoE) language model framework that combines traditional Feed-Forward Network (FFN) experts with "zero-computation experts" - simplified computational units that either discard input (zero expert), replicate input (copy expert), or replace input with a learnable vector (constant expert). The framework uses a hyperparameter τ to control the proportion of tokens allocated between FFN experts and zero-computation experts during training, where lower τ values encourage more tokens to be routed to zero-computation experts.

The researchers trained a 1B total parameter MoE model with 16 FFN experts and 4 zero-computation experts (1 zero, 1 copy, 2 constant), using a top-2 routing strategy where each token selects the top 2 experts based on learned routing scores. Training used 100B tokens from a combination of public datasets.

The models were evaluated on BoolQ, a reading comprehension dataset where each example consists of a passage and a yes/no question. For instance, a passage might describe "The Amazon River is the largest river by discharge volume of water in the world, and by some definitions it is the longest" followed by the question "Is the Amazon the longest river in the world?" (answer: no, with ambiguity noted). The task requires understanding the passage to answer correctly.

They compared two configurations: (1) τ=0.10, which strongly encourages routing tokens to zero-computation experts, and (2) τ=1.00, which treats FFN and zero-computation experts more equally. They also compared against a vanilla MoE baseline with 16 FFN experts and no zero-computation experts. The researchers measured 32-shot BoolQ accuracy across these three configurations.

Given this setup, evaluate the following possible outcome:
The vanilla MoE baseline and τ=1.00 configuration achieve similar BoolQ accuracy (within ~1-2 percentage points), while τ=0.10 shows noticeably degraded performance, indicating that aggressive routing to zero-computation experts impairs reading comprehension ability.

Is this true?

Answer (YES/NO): NO